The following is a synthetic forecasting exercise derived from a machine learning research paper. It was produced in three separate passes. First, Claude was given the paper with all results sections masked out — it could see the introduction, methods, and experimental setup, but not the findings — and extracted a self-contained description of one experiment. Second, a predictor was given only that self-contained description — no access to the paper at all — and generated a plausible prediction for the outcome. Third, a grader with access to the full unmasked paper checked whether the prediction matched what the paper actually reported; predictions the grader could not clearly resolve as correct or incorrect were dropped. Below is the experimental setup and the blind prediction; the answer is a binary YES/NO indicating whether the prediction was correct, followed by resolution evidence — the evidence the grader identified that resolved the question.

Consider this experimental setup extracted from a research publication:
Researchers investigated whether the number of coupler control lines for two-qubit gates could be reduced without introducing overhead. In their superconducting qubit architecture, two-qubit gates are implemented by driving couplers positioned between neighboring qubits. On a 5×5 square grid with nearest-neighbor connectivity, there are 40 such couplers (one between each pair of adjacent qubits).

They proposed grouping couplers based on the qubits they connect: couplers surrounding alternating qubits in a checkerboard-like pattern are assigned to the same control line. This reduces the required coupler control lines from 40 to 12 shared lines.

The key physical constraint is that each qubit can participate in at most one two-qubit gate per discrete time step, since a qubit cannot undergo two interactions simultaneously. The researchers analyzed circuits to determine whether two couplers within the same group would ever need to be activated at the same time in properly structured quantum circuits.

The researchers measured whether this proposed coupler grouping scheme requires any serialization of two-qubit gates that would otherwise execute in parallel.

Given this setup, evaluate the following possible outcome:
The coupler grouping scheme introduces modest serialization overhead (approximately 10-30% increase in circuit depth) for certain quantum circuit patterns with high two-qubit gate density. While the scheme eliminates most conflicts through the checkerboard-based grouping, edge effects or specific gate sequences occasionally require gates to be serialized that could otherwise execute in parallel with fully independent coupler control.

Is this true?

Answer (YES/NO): NO